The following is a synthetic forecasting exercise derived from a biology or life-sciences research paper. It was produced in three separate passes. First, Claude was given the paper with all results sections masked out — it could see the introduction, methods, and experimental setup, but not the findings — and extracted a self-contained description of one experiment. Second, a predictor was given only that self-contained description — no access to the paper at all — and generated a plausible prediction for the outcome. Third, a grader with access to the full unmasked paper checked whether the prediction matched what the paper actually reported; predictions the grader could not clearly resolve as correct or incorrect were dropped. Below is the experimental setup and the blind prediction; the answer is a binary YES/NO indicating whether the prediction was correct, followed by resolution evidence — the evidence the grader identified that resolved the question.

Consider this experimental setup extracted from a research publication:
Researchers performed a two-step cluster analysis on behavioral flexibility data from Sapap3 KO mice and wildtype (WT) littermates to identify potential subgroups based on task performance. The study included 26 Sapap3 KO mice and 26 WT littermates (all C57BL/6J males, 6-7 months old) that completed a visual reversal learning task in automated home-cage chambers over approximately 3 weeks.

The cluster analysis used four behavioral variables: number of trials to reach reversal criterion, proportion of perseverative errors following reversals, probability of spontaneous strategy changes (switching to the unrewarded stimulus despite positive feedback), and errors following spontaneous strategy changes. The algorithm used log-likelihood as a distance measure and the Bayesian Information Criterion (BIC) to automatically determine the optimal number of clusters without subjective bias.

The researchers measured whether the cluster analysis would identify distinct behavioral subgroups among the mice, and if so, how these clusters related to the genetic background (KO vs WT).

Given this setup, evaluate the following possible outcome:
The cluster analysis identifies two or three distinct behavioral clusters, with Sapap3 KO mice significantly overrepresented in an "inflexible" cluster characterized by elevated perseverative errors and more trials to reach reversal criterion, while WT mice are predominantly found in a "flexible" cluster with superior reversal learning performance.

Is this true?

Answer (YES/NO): NO